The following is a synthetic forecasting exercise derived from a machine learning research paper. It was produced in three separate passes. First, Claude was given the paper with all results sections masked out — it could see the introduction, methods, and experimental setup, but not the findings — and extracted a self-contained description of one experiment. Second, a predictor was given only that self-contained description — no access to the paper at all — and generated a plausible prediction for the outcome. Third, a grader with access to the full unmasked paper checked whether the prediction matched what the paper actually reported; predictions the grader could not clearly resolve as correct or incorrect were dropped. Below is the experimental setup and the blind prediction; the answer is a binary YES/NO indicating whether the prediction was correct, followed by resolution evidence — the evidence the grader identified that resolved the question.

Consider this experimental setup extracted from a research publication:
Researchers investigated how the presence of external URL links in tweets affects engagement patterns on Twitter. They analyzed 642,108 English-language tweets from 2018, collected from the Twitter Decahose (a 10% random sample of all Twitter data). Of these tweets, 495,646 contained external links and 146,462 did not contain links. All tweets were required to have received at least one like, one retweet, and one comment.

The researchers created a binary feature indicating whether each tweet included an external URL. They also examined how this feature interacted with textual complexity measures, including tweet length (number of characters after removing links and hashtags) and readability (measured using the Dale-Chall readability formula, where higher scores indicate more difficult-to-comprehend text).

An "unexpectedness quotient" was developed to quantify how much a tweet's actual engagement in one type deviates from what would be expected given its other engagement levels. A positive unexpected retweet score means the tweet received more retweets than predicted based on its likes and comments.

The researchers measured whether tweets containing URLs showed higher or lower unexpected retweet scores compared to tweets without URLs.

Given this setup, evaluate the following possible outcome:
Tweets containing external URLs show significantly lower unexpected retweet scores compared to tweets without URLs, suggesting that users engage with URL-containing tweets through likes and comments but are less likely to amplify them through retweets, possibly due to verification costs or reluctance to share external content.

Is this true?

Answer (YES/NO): NO